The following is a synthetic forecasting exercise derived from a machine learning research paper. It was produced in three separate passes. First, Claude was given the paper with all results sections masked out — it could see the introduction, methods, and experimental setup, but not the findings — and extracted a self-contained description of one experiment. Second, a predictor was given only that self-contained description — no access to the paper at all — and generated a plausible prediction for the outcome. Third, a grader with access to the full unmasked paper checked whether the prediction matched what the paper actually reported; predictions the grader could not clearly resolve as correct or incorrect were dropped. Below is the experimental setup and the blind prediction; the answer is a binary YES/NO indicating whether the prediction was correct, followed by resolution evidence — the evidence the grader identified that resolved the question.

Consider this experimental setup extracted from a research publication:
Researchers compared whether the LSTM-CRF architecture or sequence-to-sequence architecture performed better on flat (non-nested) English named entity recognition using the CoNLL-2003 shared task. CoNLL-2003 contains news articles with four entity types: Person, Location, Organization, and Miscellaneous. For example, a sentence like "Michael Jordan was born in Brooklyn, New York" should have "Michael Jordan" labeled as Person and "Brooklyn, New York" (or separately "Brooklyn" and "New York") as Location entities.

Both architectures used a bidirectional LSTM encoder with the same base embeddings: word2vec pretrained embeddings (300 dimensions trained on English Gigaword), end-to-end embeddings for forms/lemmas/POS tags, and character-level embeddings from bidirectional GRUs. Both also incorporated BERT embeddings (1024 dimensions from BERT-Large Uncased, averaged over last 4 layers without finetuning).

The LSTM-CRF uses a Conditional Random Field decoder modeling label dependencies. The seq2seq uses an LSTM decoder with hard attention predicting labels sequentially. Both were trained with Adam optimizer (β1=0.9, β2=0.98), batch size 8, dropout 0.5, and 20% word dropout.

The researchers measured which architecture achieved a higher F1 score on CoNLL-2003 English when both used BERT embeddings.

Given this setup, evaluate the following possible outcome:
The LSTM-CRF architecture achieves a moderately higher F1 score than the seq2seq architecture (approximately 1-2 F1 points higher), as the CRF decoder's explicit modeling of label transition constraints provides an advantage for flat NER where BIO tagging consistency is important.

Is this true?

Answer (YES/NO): NO